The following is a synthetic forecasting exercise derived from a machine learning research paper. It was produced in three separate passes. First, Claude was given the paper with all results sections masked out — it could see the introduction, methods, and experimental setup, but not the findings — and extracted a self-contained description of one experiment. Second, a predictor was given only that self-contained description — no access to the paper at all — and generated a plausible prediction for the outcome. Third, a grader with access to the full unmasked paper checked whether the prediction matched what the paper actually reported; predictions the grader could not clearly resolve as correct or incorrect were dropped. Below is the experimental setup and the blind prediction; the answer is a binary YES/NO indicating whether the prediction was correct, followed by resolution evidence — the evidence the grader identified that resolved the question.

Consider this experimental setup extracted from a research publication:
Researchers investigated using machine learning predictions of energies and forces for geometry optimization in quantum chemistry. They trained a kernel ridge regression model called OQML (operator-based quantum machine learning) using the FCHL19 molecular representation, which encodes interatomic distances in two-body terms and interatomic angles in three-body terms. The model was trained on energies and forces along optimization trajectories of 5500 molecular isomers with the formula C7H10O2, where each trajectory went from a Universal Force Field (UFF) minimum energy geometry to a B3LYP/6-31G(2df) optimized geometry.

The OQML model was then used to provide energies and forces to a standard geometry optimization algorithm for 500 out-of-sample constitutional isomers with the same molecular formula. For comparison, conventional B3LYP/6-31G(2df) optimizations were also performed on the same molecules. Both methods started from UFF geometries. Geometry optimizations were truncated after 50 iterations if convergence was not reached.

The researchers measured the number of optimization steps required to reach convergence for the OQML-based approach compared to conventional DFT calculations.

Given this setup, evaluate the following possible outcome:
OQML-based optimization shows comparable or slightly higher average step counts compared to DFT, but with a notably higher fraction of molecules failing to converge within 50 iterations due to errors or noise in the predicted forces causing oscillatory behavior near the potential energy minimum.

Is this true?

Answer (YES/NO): NO